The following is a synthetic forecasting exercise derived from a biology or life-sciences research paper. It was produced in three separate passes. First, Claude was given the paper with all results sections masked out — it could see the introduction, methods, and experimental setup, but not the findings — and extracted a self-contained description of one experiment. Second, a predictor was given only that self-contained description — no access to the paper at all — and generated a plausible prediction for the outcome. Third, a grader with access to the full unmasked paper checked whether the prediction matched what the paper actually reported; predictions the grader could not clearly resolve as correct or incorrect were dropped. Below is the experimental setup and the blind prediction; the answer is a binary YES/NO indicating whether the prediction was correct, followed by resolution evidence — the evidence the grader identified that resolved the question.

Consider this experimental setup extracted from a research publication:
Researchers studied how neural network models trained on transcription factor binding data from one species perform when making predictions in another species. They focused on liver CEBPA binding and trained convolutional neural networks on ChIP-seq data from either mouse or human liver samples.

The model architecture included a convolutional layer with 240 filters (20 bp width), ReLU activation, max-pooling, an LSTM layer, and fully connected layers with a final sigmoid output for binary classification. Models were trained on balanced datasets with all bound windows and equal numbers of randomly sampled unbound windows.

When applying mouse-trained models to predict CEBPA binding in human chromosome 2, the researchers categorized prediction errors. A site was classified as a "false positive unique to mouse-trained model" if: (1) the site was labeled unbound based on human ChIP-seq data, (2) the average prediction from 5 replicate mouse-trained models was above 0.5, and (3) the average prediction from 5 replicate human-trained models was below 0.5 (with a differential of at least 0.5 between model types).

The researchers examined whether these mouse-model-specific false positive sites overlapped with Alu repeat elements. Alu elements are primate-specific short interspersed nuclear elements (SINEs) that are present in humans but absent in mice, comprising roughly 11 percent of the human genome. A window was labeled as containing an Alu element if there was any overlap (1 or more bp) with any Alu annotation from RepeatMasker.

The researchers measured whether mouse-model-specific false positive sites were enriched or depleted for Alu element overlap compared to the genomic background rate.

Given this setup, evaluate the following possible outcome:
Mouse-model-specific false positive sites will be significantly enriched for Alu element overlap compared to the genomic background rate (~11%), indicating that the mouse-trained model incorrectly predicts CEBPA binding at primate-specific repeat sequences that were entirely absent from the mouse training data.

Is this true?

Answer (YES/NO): YES